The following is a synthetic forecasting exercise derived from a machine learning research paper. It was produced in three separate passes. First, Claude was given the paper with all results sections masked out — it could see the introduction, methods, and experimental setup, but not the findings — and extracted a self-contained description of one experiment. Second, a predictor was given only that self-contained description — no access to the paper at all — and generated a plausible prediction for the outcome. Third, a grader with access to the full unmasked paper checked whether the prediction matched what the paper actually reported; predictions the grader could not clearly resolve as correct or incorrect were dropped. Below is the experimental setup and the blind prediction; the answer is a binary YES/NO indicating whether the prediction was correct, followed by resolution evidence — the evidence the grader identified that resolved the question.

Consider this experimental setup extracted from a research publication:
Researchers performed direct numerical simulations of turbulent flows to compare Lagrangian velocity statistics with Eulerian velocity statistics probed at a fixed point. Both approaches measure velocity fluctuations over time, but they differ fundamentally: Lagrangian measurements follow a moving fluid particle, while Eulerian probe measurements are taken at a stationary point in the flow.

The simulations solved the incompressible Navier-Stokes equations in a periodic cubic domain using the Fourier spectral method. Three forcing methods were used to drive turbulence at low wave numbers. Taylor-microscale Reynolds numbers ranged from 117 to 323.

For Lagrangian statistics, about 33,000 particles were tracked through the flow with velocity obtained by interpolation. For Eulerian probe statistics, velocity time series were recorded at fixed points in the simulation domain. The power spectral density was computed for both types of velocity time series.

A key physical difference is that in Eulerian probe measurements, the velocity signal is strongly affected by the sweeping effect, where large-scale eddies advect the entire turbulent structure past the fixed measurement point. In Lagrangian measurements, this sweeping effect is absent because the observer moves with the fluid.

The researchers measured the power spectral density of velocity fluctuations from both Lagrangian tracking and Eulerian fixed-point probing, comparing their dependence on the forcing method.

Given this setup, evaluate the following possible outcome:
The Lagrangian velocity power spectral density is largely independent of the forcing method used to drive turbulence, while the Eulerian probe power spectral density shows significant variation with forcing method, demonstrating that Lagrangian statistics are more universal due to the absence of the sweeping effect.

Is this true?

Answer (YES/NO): NO